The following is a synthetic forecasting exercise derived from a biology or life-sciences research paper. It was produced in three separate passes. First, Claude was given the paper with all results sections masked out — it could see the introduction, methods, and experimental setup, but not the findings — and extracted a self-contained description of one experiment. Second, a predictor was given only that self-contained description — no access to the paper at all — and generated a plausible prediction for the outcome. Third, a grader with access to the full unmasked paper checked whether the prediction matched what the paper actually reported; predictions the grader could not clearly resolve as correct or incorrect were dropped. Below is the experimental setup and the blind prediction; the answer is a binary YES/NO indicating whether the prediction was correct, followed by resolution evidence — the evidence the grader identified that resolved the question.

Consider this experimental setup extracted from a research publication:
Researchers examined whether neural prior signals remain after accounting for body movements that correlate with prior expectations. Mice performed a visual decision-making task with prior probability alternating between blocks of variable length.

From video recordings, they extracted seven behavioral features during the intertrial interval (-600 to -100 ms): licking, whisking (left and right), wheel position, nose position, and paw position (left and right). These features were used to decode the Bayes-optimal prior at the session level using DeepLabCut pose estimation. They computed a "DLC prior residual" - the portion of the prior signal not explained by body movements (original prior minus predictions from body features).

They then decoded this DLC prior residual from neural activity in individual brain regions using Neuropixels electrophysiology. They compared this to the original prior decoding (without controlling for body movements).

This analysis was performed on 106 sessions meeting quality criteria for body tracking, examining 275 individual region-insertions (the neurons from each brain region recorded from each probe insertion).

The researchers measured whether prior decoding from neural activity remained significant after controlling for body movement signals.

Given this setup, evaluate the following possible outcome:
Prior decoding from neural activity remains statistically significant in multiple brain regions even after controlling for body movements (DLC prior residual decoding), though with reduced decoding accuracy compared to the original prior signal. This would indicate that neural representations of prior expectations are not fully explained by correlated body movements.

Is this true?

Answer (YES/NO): YES